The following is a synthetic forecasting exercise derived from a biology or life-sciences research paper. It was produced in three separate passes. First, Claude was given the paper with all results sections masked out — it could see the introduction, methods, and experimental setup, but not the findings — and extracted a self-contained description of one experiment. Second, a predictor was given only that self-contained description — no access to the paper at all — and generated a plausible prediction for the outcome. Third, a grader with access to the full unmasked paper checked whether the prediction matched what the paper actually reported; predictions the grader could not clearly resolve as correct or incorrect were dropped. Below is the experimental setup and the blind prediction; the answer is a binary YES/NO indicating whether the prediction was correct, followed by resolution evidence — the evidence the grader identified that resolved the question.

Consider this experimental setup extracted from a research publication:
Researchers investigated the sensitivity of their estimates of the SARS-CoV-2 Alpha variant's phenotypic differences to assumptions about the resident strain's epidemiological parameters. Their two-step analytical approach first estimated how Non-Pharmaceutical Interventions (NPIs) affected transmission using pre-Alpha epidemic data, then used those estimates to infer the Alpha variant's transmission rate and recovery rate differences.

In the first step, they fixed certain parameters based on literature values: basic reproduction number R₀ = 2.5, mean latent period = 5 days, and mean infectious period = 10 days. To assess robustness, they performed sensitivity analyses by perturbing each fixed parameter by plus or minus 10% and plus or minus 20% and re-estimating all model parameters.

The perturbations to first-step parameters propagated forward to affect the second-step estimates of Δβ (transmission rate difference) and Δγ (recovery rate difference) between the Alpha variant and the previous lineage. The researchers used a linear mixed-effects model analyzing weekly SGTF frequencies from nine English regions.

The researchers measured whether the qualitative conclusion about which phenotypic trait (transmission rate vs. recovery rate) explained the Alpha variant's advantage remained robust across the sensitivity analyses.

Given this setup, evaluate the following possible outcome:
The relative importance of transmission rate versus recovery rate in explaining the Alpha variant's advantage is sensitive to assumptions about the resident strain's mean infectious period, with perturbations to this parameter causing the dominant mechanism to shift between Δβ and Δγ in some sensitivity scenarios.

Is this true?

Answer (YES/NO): NO